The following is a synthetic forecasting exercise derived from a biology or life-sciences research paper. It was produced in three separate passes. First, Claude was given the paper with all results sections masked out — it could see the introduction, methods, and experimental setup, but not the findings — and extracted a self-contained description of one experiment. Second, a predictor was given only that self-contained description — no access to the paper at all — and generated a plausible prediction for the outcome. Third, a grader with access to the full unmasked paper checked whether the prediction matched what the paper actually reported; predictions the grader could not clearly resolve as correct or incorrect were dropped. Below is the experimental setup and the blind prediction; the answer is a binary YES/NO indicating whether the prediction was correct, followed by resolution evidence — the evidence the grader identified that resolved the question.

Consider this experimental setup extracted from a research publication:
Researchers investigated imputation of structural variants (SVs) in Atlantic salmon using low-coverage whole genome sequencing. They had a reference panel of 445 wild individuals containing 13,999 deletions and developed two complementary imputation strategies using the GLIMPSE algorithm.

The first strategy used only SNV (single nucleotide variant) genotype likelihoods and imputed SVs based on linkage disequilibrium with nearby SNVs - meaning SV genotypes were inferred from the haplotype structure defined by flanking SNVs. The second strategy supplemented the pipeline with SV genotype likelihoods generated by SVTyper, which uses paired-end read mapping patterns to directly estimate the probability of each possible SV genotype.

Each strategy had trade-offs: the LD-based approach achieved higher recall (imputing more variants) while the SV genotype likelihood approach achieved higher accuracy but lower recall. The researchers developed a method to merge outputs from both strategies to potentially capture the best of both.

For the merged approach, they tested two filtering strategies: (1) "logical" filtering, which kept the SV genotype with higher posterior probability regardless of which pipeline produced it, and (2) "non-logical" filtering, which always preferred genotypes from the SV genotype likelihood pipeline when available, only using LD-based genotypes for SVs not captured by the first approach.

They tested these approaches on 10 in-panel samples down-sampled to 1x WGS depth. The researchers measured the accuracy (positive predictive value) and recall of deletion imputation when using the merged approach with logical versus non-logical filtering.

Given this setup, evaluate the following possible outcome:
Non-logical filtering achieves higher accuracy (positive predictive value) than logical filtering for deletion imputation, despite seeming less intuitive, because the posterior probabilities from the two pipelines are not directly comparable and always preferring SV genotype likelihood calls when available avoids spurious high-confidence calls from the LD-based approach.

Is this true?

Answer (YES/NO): YES